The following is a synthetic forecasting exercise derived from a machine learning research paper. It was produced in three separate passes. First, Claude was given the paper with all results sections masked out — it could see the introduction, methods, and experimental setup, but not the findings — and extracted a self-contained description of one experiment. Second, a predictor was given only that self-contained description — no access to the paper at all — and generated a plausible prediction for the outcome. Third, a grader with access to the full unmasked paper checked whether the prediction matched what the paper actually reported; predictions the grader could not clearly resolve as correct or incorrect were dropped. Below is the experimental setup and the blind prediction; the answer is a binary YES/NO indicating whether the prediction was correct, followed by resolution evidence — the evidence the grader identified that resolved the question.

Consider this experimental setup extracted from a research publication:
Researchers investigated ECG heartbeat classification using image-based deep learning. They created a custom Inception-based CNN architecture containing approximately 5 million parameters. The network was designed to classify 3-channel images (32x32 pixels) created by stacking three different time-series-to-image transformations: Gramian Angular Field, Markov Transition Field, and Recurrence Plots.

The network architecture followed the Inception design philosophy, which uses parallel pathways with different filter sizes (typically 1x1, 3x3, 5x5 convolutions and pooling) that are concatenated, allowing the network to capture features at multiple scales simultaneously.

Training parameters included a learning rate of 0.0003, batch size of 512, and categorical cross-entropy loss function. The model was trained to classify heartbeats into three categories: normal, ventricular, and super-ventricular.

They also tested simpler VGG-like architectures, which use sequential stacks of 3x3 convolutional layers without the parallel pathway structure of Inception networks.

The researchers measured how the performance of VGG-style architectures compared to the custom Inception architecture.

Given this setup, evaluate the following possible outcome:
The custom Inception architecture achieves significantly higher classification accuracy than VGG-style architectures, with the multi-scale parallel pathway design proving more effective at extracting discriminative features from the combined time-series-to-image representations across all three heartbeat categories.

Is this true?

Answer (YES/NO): NO